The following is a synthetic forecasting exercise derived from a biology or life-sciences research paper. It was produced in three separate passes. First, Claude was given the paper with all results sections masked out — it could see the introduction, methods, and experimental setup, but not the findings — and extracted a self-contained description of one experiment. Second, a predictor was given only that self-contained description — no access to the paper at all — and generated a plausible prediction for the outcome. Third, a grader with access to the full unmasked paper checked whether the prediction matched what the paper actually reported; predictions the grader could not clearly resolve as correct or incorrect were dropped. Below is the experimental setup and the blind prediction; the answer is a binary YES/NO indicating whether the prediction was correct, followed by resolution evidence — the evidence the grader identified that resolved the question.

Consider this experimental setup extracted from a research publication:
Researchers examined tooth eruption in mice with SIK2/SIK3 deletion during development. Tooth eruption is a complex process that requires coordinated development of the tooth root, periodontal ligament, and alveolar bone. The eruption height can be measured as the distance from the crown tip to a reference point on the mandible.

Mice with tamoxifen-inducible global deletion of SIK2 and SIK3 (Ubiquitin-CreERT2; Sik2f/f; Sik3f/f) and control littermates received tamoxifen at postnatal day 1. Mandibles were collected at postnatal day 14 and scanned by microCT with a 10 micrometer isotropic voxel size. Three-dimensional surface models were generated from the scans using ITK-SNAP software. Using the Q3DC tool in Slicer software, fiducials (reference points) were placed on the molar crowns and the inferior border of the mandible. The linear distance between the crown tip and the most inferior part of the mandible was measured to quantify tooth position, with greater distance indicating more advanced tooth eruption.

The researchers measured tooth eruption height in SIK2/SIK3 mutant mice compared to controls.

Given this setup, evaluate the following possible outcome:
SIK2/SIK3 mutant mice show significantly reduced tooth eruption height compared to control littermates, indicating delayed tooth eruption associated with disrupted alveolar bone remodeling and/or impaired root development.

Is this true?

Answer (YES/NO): NO